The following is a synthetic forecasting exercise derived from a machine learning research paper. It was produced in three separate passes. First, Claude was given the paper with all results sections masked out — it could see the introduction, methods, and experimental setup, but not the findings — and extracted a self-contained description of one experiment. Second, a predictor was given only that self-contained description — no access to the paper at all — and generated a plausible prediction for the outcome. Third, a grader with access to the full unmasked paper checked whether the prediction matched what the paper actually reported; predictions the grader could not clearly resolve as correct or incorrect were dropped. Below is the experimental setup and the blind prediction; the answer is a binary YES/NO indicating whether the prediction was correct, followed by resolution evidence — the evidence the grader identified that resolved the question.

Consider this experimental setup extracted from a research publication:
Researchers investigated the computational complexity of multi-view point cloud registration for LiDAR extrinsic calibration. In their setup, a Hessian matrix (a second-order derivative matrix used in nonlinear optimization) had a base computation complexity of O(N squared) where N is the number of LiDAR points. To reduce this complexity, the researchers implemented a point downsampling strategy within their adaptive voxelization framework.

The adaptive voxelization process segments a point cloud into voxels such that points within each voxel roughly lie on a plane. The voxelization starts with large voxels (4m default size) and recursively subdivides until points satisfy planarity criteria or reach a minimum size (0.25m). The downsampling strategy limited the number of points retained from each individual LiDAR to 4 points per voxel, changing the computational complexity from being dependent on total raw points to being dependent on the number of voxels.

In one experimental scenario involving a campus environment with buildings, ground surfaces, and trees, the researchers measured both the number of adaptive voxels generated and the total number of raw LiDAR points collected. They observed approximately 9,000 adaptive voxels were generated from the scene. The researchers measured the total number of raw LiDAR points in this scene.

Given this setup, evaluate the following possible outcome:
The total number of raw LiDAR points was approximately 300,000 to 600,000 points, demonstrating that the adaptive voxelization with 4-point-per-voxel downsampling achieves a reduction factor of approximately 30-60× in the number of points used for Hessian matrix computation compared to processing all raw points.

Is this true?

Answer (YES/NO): NO